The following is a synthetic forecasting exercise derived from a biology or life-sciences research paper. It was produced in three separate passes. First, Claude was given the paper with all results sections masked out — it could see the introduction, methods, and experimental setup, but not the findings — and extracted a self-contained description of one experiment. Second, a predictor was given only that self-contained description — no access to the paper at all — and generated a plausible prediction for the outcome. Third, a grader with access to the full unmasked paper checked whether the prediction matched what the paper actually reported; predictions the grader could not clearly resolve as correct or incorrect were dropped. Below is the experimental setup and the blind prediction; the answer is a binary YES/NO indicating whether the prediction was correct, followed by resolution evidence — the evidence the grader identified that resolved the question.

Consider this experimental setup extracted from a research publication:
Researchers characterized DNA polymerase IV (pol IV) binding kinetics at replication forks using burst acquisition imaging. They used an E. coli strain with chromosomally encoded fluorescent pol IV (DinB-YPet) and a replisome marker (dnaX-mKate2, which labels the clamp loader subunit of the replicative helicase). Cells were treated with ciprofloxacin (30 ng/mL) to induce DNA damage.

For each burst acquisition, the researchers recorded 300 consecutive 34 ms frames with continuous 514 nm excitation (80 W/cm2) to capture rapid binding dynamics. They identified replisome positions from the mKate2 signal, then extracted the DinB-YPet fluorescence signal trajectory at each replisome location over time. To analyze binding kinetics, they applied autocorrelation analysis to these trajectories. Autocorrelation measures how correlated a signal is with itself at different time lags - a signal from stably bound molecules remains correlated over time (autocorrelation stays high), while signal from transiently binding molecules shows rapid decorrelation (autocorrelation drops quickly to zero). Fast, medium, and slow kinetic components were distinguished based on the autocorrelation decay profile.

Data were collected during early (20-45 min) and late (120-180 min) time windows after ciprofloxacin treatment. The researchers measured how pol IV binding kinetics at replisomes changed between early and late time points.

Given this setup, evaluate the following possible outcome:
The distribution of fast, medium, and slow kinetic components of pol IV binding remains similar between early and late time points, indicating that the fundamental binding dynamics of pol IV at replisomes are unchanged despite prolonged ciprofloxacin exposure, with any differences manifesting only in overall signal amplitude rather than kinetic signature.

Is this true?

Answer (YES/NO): NO